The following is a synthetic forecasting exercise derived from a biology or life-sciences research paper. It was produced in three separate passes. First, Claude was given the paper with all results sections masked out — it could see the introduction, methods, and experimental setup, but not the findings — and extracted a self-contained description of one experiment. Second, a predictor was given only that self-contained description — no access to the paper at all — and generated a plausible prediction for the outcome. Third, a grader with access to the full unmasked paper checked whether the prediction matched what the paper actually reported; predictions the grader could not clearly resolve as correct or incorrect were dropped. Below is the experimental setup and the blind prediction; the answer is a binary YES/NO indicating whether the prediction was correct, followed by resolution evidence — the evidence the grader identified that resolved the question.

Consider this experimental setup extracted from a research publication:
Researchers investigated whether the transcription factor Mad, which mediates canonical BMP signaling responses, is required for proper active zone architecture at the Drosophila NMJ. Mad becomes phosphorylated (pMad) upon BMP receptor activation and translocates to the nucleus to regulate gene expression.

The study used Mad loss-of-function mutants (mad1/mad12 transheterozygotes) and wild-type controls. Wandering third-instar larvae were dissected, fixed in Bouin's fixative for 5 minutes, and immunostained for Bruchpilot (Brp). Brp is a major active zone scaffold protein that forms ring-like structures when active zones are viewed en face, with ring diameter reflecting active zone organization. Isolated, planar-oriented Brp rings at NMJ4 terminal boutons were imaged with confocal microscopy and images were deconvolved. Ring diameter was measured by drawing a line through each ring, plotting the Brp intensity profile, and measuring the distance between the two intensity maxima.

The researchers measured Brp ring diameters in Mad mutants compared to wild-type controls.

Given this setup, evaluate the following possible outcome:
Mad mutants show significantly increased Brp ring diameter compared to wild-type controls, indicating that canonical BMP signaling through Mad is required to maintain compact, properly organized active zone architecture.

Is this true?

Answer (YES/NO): YES